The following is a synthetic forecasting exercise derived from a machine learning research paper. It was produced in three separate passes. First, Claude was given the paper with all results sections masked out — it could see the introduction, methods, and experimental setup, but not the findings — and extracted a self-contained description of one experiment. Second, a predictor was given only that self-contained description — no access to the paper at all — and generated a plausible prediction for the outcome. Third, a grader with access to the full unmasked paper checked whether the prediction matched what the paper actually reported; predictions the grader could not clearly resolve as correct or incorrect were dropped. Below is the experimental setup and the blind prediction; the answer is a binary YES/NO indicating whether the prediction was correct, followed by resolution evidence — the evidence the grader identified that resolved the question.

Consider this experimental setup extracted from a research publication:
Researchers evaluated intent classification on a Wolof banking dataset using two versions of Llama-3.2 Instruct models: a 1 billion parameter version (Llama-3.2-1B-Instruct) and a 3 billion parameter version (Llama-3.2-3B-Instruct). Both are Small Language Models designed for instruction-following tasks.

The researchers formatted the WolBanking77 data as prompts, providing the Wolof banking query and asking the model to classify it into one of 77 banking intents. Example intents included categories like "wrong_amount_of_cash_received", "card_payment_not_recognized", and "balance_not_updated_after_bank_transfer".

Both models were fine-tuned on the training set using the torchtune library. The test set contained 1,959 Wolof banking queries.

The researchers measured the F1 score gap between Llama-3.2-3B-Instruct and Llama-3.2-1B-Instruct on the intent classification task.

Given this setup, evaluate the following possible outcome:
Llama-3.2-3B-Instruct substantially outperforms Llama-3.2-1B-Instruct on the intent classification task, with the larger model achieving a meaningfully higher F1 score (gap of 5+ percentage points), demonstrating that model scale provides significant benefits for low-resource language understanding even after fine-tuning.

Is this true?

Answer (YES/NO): YES